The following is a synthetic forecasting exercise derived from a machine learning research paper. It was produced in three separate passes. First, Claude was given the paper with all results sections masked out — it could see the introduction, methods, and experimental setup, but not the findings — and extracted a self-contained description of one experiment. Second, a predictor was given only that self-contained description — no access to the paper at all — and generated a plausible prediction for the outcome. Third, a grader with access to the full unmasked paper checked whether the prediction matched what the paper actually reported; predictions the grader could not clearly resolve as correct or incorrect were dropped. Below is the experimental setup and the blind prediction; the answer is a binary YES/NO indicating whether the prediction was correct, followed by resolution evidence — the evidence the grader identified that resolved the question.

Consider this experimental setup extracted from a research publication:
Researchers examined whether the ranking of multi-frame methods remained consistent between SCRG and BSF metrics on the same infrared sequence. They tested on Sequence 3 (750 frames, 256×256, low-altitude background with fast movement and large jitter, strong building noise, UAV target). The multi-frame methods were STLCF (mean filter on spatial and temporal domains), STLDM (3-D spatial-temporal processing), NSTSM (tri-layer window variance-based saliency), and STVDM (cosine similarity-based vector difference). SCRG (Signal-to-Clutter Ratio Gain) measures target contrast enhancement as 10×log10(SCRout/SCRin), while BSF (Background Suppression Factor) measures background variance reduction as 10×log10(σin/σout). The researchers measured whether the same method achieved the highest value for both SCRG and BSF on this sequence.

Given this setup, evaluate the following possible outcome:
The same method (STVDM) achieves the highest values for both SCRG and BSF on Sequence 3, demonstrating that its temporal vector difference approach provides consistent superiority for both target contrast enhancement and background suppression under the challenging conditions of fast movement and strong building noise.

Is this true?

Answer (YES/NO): NO